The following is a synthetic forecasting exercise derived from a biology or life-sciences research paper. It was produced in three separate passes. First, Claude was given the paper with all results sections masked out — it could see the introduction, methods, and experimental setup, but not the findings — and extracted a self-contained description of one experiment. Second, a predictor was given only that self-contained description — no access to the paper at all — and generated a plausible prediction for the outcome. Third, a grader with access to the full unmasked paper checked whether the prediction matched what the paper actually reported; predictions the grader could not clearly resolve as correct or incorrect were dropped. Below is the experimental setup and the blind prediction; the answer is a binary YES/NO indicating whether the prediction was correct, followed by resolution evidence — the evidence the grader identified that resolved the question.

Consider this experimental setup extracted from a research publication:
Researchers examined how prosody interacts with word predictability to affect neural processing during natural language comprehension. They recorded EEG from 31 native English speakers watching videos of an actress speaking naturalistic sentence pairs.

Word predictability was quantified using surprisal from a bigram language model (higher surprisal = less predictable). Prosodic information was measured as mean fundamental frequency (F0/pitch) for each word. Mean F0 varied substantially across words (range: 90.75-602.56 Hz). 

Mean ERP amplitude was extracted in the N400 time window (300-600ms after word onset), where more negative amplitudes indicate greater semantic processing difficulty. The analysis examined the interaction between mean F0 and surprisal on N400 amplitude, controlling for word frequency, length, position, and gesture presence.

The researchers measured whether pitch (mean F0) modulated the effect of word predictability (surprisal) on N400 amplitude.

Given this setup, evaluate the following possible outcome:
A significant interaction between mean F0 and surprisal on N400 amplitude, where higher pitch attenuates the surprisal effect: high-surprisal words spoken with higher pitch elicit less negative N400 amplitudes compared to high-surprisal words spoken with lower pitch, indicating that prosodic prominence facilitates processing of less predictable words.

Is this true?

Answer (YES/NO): YES